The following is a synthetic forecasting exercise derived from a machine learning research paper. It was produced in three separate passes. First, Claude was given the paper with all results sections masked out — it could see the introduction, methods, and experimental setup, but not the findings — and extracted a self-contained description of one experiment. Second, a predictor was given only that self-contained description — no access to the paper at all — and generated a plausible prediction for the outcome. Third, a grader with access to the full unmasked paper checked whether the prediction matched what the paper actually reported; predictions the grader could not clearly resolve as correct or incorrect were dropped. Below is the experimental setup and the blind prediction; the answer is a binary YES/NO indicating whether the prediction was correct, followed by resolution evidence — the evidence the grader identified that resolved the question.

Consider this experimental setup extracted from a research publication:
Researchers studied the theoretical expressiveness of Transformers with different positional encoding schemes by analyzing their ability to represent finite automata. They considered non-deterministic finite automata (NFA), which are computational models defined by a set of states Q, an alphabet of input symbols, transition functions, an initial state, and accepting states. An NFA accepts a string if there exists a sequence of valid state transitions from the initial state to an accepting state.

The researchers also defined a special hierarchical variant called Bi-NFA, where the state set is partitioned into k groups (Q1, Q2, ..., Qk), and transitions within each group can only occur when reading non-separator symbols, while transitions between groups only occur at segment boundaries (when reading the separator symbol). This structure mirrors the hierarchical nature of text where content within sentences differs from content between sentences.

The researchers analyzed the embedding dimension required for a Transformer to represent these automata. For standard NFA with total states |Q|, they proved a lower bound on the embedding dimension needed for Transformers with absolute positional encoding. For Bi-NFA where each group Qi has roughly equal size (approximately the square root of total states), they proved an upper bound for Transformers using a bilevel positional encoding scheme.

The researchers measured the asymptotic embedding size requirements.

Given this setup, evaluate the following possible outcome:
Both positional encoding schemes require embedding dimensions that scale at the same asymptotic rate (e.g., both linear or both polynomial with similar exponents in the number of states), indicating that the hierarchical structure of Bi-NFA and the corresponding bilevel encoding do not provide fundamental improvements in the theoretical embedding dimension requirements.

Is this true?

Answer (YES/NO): NO